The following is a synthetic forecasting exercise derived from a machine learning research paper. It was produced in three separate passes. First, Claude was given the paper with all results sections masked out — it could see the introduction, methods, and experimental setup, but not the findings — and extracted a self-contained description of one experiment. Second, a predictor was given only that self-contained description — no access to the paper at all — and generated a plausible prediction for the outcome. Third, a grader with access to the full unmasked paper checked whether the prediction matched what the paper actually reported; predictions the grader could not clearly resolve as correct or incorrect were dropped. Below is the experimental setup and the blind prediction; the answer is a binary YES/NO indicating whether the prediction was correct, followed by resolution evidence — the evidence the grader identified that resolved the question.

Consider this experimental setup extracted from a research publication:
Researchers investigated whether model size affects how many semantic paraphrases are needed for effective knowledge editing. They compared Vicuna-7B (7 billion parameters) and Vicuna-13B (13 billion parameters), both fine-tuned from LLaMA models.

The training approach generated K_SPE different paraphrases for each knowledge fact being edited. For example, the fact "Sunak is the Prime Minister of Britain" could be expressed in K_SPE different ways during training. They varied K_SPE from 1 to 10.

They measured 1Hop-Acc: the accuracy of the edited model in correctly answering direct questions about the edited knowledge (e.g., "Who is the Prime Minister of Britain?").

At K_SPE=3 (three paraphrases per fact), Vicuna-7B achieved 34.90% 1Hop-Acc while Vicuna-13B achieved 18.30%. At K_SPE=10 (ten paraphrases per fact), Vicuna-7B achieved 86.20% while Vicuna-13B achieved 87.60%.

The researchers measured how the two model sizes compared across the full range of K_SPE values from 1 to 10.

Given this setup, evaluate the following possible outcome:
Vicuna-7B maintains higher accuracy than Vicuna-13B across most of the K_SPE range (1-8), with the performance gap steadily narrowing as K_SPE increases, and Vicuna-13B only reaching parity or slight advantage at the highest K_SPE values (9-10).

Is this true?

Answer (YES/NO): NO